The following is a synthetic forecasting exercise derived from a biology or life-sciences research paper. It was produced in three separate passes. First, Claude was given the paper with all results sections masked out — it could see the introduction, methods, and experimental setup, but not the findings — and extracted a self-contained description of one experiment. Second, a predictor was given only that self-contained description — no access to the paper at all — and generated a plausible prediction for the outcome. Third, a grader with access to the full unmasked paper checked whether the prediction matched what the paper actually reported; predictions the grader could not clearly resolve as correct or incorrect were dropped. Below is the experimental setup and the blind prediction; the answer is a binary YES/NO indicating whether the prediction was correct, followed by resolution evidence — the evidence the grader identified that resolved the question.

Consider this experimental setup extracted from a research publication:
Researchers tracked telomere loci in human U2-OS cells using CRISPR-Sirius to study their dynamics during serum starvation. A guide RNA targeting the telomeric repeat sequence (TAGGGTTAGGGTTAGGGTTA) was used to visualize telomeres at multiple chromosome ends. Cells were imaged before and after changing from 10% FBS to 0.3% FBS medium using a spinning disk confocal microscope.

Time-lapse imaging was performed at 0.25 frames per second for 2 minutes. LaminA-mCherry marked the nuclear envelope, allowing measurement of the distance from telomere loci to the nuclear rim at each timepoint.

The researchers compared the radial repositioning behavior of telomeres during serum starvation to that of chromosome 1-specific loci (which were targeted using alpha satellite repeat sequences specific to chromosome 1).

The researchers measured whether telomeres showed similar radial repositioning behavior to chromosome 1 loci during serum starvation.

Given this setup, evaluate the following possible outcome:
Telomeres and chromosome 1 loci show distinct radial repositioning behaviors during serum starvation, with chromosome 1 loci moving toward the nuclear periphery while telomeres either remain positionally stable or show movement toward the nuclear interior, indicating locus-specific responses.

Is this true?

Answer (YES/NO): YES